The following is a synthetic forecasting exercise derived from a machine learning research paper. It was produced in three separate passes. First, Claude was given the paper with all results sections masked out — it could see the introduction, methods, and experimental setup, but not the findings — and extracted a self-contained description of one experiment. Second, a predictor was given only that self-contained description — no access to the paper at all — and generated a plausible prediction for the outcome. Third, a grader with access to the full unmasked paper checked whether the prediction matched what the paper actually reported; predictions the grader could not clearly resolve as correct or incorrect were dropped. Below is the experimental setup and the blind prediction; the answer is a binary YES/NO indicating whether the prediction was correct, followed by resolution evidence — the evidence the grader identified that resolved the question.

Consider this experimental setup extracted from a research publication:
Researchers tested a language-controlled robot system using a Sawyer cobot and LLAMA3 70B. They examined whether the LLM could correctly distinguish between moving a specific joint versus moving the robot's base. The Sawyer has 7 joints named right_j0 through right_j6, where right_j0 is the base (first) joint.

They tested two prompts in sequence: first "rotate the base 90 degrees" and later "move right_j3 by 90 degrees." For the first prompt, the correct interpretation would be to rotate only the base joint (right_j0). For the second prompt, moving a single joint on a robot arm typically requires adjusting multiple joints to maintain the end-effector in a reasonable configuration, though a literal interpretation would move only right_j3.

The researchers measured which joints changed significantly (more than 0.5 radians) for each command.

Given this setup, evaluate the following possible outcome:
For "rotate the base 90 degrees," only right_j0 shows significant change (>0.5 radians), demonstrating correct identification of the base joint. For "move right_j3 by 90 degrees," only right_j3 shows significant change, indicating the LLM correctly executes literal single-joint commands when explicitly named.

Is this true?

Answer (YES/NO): NO